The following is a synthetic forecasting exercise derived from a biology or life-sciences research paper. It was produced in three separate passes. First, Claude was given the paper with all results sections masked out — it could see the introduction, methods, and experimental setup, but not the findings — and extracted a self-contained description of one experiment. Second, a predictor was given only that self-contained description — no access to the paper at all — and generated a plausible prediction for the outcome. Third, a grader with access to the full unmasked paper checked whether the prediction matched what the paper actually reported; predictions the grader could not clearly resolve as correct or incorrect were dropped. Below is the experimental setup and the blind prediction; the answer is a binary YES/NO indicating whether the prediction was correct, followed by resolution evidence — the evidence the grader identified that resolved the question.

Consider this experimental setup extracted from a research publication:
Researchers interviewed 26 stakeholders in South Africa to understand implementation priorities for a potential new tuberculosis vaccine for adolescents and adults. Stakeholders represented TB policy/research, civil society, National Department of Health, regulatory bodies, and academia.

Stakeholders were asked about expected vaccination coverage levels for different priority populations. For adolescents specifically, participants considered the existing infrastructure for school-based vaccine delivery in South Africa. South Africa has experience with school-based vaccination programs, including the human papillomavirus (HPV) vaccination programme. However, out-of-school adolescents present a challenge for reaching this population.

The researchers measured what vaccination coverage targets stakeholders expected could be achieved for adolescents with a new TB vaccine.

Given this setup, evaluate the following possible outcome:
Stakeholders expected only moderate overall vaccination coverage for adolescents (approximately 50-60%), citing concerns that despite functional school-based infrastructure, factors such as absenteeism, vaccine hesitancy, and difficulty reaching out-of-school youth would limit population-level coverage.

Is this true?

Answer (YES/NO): NO